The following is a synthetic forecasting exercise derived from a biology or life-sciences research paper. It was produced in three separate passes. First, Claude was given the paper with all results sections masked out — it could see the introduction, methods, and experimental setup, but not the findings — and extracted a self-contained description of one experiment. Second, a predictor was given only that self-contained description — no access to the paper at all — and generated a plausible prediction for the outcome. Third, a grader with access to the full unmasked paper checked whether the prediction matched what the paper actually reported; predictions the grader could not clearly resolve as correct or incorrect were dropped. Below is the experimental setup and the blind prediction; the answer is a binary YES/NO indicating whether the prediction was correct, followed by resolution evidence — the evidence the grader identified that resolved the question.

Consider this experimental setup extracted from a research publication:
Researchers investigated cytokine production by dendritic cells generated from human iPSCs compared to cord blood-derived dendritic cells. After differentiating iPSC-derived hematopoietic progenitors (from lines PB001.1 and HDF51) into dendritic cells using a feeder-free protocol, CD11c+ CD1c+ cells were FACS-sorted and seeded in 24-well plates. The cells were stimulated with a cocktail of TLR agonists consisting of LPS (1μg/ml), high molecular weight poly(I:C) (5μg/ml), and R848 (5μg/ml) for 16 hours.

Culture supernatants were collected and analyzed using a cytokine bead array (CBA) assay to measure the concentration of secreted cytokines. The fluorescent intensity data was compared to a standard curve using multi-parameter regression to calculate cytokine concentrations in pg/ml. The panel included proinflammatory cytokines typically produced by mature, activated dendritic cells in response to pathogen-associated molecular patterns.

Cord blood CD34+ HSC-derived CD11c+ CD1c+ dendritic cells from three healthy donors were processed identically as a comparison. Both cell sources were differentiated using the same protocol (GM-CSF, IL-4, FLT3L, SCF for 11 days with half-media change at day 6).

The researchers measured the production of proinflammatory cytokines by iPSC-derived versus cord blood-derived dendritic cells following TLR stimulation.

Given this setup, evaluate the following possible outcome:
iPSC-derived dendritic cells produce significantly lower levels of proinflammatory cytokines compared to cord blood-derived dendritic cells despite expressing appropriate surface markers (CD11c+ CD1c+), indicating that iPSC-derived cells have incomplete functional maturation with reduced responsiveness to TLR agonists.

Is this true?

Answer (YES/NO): NO